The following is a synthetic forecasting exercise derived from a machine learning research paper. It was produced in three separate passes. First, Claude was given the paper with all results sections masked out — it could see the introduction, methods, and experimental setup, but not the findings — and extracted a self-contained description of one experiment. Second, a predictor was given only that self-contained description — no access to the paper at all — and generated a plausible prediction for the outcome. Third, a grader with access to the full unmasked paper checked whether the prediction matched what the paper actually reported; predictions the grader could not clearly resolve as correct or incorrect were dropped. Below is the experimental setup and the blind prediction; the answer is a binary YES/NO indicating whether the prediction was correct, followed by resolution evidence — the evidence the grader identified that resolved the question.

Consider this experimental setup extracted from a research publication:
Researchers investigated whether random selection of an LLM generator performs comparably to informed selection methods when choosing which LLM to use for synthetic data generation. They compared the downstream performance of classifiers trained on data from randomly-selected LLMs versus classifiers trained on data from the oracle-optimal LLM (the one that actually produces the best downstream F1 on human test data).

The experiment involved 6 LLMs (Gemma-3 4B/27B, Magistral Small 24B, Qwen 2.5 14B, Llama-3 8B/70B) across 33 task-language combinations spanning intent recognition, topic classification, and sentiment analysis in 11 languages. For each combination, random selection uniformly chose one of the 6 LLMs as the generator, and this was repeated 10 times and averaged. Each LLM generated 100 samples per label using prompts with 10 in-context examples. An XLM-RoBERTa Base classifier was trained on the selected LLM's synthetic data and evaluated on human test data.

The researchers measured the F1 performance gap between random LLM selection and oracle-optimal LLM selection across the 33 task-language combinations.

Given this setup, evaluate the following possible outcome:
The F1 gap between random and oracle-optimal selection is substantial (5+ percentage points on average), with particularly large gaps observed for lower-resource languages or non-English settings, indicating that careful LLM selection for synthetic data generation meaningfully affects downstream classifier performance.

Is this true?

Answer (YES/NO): NO